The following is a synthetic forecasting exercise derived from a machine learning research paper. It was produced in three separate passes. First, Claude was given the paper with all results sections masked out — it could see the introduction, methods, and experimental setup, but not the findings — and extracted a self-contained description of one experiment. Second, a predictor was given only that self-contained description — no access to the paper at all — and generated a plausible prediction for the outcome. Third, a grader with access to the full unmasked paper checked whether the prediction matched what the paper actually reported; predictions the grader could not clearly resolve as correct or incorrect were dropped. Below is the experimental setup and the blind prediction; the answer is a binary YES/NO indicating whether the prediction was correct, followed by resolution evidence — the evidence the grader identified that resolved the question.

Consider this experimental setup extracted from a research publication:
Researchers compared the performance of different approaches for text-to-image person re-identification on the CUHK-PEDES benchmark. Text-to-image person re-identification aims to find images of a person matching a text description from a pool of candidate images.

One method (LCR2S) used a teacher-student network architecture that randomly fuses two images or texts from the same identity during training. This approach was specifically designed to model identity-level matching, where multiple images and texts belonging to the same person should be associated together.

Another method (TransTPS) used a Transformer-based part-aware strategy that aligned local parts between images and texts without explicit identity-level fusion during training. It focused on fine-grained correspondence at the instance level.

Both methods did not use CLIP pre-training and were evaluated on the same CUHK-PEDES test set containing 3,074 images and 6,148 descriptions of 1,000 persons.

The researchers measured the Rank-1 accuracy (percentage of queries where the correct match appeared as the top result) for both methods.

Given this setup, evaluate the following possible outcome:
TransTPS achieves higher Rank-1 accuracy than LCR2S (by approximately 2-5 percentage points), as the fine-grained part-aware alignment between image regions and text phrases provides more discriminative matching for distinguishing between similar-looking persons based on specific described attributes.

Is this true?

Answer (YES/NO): NO